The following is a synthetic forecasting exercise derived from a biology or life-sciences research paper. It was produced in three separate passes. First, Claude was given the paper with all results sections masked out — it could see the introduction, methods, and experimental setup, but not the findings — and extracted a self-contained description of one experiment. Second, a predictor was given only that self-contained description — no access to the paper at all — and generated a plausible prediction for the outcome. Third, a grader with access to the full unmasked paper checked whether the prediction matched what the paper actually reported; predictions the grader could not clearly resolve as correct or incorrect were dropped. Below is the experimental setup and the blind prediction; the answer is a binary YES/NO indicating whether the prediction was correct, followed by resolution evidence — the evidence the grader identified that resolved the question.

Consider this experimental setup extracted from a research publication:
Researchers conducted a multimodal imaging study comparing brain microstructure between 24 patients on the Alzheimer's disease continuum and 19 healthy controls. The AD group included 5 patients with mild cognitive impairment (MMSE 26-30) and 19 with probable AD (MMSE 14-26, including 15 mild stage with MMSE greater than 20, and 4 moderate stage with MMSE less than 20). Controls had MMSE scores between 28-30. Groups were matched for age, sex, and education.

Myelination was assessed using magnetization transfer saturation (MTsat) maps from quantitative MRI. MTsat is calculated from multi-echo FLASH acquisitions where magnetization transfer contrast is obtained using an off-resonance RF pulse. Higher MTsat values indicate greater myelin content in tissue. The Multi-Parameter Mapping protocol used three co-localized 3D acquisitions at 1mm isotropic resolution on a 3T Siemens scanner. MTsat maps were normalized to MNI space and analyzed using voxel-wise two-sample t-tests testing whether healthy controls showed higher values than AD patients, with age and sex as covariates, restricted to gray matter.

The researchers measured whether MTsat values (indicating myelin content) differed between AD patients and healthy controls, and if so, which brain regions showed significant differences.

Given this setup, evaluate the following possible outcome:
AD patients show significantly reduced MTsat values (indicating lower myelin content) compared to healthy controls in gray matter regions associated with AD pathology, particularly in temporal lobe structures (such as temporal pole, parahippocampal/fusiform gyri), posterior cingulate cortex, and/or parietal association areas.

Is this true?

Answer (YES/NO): NO